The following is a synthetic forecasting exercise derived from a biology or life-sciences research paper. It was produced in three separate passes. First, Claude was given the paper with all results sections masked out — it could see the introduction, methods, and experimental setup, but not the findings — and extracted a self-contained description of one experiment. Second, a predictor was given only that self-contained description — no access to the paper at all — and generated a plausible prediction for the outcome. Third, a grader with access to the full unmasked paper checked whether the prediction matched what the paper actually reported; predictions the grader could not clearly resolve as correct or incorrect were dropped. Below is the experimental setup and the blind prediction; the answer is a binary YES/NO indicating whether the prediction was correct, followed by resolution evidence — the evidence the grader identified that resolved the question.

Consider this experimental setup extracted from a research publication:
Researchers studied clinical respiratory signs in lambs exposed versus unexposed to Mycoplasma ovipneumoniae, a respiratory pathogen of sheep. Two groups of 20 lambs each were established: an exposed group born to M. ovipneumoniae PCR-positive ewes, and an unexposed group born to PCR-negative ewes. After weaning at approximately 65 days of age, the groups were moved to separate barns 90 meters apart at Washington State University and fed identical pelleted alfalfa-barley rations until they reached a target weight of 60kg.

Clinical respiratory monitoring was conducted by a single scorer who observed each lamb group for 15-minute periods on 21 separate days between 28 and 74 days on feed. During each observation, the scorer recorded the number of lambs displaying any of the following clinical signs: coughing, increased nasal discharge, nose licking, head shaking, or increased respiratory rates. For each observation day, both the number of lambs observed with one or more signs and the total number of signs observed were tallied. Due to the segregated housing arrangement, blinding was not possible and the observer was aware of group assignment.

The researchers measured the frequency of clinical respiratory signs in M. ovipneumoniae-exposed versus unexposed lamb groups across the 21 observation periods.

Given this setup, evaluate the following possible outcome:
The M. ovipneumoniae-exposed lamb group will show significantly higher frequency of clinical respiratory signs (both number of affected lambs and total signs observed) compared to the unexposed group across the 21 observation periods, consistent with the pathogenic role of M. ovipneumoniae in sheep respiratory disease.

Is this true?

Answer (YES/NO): YES